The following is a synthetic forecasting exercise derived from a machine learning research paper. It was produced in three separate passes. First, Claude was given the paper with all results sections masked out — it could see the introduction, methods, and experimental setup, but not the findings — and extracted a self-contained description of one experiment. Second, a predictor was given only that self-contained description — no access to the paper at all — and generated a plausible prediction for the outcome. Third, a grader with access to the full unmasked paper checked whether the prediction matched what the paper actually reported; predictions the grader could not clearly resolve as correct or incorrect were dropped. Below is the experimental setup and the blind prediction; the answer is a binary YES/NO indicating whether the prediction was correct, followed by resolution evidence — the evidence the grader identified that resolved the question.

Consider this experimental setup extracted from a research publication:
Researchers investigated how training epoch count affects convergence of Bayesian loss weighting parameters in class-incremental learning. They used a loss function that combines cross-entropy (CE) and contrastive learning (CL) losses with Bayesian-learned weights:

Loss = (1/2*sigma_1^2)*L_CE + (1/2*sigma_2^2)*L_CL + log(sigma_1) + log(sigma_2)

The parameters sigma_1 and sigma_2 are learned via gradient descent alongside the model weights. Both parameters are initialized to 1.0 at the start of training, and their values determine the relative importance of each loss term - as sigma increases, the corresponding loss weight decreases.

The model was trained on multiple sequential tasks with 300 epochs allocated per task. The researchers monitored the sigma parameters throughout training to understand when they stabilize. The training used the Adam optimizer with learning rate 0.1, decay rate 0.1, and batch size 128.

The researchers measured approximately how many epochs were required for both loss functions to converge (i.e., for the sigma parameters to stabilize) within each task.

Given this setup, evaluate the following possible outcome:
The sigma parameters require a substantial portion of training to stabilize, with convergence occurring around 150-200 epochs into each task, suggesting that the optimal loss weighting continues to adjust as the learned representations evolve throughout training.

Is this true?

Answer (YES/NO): YES